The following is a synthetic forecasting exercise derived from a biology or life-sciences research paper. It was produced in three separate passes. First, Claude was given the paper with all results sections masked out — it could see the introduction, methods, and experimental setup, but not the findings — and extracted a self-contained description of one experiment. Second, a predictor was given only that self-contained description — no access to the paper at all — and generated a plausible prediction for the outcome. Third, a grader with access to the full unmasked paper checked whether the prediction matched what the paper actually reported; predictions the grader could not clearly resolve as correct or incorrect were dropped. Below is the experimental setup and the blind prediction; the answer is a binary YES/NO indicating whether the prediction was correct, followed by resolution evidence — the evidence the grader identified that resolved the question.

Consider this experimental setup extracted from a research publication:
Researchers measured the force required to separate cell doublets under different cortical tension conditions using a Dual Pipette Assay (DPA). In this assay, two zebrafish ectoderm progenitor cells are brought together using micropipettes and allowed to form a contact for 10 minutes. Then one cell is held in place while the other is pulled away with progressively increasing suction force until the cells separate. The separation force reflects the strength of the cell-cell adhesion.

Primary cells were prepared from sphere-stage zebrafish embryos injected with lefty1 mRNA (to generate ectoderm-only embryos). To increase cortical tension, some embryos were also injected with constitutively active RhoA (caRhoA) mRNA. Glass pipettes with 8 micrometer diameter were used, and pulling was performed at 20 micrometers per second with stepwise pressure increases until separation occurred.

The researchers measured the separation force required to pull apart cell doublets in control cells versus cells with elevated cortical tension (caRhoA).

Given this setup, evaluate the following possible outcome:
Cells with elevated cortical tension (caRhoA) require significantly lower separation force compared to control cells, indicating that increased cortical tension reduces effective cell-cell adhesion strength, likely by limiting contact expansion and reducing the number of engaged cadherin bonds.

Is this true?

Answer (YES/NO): NO